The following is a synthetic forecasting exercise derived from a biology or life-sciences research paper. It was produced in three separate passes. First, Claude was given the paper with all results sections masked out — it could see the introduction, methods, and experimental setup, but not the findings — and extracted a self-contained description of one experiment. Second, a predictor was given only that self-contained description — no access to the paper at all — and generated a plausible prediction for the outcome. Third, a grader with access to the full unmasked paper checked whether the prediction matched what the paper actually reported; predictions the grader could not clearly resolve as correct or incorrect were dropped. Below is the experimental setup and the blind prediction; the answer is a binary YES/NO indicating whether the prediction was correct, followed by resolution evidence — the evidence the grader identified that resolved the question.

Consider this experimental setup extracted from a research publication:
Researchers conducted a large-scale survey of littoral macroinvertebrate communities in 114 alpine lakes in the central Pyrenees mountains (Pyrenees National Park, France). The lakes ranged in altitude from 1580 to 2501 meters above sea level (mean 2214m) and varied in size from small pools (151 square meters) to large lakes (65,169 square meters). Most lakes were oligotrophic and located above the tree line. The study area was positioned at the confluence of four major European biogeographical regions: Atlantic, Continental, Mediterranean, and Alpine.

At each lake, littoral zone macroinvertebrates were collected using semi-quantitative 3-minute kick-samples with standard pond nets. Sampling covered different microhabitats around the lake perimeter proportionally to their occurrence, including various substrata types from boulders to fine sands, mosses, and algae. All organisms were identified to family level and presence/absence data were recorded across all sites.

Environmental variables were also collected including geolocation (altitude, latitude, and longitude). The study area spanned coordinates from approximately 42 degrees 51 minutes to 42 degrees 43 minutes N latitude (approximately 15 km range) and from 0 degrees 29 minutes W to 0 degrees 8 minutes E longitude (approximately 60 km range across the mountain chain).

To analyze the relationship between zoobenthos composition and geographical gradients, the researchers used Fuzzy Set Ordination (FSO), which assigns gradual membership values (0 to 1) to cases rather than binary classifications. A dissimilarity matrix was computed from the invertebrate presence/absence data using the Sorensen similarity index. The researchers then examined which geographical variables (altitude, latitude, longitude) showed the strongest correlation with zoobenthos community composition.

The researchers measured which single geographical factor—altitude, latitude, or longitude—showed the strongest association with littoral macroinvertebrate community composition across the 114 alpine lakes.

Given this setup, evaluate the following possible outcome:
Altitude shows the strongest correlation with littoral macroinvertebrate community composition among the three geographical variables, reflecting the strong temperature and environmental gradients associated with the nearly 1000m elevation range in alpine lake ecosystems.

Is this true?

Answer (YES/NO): NO